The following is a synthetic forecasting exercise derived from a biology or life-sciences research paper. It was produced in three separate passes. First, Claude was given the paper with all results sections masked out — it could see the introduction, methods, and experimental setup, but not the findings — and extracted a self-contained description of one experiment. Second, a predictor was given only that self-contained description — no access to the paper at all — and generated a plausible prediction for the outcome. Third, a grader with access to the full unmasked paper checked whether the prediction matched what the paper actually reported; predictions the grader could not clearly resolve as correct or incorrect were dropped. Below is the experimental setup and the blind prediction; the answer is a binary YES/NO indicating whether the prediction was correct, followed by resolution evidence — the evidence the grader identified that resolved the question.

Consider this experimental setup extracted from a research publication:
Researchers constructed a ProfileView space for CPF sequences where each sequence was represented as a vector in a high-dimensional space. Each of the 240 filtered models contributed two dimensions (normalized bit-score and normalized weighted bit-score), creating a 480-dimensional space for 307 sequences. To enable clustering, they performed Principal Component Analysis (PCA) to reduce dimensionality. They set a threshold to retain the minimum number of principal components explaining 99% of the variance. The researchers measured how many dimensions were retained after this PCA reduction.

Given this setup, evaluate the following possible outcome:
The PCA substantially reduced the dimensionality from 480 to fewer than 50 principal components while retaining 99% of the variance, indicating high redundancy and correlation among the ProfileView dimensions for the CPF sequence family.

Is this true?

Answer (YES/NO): YES